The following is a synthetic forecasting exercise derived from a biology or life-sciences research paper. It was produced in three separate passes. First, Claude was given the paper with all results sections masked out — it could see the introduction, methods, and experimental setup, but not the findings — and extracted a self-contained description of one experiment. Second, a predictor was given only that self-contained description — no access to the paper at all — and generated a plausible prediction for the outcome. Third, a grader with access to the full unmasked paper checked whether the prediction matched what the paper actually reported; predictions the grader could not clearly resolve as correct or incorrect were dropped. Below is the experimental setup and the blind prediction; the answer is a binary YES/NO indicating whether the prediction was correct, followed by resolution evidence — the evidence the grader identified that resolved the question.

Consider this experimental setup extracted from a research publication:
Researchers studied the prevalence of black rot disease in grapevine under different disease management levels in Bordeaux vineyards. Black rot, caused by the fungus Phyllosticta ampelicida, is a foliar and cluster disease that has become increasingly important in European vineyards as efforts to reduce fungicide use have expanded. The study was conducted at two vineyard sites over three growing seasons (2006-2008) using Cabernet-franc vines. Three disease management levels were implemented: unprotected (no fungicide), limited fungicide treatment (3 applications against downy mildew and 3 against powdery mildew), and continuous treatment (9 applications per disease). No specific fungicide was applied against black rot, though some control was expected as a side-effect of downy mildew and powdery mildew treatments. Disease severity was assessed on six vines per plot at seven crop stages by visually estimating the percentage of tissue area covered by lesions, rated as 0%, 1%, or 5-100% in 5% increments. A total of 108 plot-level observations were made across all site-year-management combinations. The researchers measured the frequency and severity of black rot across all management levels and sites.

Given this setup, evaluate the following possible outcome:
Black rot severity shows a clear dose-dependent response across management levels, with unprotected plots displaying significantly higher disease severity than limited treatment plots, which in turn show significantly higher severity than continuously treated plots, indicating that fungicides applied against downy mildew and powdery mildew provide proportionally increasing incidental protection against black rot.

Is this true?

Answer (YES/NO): NO